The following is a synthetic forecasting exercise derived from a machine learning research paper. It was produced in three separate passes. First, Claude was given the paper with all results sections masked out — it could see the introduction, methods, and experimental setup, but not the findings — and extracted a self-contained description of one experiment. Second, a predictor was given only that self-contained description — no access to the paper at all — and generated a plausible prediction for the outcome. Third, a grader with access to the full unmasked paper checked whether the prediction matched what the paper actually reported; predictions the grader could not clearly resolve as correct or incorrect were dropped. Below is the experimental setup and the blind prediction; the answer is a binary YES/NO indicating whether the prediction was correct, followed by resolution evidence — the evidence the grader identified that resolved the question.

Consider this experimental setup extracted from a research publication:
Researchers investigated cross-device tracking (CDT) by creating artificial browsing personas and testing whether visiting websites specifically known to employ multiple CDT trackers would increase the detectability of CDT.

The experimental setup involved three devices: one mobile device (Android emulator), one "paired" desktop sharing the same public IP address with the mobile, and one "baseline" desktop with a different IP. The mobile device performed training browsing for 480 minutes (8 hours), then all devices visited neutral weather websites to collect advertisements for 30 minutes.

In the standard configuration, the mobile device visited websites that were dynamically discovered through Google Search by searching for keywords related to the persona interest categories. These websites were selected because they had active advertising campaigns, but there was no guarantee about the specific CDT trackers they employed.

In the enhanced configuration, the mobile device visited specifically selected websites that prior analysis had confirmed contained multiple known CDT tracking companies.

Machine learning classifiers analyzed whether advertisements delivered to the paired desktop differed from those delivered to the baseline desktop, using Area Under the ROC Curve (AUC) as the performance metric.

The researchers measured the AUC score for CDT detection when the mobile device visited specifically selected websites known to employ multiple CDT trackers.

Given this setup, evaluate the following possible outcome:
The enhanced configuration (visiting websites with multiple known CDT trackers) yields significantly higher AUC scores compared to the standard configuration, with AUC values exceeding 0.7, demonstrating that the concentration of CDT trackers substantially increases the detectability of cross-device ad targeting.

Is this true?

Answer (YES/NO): YES